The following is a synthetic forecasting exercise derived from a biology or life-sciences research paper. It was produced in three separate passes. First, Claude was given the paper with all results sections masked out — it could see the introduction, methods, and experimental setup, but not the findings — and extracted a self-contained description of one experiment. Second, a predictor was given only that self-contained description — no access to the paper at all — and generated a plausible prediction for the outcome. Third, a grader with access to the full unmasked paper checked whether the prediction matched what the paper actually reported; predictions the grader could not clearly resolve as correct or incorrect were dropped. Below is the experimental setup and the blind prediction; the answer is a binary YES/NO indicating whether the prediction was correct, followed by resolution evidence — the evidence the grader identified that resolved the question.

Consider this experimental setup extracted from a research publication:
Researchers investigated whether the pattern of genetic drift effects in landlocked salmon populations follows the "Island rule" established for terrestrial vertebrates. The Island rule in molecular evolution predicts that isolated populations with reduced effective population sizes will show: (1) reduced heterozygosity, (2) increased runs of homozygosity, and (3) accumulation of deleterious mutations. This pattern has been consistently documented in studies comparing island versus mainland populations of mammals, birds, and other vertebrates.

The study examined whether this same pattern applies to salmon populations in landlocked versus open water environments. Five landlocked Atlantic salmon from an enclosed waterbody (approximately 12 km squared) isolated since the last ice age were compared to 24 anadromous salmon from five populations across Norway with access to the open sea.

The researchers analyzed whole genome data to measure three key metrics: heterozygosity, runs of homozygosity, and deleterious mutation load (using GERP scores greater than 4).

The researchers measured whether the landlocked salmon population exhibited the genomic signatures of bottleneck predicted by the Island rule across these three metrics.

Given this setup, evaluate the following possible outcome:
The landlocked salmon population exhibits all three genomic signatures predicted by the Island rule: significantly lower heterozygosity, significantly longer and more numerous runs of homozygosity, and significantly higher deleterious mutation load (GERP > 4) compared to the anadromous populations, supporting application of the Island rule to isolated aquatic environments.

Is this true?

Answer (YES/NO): YES